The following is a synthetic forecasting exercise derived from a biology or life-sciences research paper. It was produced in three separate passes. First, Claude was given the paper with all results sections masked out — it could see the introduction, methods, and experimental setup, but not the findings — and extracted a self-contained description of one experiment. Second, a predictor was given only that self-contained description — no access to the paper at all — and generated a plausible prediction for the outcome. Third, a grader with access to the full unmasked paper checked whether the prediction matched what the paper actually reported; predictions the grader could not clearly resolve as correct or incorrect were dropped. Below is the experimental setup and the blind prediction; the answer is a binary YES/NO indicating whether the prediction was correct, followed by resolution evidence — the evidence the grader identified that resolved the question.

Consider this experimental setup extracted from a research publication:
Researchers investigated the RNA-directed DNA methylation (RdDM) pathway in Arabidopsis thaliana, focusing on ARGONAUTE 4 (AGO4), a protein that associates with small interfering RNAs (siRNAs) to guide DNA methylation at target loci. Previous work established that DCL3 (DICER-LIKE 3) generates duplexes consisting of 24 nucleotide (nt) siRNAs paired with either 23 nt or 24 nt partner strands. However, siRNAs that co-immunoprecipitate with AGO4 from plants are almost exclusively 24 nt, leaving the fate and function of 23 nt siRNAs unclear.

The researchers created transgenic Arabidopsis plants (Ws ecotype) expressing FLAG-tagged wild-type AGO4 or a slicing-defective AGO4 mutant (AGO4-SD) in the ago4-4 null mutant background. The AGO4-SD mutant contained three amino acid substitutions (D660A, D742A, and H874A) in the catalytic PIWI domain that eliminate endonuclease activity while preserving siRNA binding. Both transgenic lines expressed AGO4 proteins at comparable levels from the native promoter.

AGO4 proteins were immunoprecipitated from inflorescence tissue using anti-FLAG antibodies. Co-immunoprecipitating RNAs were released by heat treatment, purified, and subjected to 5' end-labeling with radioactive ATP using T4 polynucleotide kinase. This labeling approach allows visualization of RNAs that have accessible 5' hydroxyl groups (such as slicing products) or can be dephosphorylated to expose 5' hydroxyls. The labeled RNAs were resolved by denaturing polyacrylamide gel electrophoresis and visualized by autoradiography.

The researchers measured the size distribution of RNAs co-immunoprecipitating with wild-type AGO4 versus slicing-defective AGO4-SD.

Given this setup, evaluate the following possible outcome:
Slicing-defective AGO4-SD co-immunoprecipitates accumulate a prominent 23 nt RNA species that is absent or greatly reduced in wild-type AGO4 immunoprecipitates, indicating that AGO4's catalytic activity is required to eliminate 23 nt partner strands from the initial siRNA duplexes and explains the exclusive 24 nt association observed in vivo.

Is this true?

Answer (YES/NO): YES